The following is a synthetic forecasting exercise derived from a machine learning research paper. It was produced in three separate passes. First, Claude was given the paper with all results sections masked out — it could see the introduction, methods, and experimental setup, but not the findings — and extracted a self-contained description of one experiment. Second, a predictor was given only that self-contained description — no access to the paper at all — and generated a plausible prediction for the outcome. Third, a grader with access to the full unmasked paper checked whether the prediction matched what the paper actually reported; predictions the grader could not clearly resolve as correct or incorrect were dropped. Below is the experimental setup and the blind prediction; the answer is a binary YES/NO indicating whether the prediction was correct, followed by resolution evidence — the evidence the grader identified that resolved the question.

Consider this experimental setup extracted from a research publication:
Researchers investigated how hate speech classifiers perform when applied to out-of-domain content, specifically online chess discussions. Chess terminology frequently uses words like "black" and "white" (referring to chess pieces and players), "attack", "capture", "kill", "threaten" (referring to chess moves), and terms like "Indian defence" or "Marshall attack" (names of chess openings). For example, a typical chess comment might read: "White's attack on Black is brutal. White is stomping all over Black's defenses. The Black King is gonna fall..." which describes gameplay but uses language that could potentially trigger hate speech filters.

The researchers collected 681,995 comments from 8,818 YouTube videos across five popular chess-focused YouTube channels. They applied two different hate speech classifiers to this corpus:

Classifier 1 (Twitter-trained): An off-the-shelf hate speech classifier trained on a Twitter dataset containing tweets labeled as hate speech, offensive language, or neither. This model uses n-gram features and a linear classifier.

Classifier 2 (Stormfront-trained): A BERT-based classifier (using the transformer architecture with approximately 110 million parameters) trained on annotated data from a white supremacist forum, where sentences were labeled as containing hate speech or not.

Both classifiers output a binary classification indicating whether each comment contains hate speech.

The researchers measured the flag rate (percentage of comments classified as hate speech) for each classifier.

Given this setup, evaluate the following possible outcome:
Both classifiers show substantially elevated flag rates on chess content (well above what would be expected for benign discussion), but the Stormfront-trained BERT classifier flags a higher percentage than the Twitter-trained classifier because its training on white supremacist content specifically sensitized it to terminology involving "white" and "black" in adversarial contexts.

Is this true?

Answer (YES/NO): NO